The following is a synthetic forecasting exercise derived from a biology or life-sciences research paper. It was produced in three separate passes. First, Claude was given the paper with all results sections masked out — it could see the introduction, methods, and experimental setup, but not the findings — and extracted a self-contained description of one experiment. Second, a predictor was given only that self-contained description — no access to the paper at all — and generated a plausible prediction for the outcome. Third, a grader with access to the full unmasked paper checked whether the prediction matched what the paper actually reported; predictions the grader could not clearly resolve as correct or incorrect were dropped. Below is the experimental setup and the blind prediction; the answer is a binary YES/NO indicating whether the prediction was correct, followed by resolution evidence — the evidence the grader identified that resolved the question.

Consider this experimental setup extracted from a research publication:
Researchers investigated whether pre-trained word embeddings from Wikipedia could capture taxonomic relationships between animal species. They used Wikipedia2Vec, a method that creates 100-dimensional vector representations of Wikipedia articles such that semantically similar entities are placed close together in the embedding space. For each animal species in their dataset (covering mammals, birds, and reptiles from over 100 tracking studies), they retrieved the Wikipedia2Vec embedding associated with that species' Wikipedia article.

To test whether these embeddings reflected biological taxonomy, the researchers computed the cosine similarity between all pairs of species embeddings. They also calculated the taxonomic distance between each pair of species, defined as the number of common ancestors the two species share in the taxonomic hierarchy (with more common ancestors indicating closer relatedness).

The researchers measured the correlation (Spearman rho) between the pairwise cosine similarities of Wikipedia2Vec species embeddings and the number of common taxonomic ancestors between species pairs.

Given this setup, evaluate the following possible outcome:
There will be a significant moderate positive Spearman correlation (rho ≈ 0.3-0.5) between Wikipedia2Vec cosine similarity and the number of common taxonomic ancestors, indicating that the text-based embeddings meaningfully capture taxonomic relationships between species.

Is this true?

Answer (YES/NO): NO